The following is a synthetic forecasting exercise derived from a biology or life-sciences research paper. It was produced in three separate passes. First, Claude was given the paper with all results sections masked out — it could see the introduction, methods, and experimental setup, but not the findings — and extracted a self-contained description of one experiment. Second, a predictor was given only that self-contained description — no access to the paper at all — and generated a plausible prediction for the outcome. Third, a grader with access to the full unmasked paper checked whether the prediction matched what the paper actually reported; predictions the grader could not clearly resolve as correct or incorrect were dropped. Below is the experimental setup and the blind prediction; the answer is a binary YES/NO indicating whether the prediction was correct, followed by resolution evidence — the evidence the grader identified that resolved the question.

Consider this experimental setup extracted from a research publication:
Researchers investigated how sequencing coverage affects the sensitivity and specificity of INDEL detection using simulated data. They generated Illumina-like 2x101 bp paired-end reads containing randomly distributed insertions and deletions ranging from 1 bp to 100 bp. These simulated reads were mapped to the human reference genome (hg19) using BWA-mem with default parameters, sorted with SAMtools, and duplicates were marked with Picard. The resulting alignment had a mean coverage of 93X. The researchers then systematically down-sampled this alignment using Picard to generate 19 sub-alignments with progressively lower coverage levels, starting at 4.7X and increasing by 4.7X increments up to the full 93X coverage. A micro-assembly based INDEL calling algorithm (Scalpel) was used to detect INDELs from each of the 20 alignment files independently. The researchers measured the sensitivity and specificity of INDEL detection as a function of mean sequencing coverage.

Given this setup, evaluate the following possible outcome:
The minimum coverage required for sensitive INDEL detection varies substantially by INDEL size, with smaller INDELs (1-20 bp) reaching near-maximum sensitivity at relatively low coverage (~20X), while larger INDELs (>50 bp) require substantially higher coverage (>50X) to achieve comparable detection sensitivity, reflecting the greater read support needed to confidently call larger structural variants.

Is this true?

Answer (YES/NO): NO